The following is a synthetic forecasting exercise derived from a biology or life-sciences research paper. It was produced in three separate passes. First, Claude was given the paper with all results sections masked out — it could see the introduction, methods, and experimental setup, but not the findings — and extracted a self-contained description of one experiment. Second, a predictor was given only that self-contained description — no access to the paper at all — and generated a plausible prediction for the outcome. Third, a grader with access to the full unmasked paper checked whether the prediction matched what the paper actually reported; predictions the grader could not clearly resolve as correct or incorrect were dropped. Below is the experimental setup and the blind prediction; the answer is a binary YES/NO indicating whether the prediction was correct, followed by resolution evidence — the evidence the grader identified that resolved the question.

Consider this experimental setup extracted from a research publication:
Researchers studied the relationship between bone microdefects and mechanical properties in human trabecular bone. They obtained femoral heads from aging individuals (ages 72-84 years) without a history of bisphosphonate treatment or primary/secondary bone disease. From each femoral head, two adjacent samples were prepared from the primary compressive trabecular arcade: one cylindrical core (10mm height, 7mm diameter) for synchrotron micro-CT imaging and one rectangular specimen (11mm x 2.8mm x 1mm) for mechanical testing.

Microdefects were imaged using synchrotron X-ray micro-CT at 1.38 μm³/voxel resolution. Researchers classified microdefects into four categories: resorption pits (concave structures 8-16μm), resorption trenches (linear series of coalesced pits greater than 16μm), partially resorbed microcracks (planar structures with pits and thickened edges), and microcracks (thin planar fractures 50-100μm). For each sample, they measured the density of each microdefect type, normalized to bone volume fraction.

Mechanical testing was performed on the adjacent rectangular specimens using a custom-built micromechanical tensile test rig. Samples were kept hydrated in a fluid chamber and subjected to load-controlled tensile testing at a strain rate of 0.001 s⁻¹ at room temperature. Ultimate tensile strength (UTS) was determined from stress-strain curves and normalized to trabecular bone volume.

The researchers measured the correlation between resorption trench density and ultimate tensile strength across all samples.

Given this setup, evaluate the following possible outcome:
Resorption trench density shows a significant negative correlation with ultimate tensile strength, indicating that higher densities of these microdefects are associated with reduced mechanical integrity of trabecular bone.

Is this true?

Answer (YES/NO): NO